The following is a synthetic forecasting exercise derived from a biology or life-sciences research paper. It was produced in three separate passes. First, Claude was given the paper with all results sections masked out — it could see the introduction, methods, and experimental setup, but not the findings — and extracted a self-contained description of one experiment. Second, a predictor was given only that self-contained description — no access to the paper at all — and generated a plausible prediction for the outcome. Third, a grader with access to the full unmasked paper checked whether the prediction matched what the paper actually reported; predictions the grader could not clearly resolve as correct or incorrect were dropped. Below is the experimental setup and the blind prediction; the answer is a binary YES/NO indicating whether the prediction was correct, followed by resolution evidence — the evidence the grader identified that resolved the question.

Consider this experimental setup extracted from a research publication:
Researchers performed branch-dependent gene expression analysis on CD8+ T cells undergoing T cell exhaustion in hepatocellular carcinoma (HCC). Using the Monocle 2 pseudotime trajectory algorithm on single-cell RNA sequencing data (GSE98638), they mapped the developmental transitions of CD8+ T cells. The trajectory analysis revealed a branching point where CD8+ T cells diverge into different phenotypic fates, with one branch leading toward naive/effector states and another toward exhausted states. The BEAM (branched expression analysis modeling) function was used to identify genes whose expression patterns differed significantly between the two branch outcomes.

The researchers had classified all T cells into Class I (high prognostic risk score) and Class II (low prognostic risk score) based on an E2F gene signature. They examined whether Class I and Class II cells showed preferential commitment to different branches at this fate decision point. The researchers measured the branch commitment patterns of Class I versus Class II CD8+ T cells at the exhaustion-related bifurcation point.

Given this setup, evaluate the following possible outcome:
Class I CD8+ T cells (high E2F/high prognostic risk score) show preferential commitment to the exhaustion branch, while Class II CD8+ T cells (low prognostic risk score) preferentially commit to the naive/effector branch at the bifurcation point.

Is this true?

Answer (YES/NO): NO